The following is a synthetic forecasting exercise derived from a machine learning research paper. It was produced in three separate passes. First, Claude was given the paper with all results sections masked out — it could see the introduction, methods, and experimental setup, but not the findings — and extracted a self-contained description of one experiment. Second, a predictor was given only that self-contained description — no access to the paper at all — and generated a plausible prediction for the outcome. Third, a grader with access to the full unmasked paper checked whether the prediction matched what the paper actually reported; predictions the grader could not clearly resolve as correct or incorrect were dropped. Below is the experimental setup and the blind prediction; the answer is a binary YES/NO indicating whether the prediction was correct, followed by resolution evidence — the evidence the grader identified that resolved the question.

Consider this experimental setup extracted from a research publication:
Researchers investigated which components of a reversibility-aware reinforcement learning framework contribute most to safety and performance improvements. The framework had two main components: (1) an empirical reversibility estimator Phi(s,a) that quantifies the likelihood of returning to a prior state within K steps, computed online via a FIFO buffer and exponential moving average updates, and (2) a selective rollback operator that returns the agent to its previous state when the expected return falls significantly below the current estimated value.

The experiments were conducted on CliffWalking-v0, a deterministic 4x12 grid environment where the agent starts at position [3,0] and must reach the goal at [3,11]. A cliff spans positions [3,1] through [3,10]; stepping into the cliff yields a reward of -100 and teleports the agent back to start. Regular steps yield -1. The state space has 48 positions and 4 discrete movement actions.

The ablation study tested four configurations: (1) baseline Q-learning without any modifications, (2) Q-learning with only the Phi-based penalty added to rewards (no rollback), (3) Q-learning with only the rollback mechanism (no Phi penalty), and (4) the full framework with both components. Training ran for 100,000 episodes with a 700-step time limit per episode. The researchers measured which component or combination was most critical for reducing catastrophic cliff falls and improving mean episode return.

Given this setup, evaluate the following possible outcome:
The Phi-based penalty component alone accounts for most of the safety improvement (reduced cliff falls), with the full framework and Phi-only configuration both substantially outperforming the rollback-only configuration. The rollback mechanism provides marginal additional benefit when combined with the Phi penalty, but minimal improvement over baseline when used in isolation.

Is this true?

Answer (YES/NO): NO